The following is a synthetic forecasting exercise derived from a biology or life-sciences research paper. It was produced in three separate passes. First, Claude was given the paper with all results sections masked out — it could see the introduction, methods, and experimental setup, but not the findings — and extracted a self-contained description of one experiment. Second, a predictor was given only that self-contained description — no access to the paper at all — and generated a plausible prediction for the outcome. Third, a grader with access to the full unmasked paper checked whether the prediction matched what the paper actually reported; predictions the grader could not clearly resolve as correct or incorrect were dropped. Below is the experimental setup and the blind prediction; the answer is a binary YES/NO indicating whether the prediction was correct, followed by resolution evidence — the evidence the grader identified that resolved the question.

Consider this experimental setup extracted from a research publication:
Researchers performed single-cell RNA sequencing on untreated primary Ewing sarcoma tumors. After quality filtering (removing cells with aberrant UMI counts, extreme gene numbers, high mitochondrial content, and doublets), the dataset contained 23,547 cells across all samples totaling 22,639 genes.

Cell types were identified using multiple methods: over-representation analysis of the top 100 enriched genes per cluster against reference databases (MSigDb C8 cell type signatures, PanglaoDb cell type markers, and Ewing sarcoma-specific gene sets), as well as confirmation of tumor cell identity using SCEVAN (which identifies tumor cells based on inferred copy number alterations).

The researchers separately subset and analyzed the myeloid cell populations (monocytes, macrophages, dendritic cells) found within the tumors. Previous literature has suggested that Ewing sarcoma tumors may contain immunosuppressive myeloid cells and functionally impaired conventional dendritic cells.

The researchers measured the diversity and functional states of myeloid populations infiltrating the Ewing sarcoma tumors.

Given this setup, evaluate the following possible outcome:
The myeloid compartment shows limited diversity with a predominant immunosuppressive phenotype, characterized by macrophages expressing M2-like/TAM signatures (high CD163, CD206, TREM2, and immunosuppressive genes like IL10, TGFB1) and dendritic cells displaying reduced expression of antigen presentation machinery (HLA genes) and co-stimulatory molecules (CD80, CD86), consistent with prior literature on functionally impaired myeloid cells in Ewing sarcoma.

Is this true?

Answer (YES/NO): NO